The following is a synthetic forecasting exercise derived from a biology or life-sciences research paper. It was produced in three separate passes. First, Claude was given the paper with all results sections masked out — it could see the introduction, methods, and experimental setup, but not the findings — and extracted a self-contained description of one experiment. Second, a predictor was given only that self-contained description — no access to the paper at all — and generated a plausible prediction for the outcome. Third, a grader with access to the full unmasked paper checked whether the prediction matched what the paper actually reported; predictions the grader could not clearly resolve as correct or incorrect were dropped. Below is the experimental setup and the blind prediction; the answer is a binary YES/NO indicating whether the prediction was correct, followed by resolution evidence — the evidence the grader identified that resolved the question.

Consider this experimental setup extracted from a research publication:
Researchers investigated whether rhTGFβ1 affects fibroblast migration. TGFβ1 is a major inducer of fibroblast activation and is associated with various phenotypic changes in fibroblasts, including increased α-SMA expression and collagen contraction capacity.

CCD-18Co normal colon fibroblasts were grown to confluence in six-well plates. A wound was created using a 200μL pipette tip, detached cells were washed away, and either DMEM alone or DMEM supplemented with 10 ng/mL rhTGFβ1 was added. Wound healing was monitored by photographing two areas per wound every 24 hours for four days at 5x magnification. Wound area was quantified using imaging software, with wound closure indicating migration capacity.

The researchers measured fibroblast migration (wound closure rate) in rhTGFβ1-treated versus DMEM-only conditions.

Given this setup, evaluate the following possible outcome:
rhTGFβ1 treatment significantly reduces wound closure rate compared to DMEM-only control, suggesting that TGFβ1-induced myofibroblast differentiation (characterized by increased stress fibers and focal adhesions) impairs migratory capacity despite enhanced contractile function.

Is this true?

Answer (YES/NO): NO